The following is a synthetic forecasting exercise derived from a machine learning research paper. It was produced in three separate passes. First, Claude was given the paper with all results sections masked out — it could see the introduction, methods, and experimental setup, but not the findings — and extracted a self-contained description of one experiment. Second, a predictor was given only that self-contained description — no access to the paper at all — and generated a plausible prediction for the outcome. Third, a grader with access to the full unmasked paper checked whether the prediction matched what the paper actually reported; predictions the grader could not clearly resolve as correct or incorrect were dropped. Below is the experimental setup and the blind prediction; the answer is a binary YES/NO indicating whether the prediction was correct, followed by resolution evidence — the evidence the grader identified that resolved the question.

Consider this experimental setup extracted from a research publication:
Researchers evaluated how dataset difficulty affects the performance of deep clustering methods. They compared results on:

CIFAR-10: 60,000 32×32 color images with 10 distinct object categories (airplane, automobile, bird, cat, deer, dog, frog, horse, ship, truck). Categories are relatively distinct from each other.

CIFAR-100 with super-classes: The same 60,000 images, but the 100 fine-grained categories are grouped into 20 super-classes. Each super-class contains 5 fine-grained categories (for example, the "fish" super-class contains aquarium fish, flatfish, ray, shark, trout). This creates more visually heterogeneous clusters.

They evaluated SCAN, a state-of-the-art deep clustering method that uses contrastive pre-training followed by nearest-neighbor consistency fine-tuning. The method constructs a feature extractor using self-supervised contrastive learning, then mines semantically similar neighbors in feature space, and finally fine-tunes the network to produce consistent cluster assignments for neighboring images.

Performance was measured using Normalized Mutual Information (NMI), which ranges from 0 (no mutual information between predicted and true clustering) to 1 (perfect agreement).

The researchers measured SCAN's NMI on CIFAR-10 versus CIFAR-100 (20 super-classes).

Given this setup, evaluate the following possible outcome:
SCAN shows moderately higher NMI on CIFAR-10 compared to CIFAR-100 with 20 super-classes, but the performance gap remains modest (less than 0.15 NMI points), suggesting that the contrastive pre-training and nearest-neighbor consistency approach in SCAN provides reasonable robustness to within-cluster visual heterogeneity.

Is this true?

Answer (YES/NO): NO